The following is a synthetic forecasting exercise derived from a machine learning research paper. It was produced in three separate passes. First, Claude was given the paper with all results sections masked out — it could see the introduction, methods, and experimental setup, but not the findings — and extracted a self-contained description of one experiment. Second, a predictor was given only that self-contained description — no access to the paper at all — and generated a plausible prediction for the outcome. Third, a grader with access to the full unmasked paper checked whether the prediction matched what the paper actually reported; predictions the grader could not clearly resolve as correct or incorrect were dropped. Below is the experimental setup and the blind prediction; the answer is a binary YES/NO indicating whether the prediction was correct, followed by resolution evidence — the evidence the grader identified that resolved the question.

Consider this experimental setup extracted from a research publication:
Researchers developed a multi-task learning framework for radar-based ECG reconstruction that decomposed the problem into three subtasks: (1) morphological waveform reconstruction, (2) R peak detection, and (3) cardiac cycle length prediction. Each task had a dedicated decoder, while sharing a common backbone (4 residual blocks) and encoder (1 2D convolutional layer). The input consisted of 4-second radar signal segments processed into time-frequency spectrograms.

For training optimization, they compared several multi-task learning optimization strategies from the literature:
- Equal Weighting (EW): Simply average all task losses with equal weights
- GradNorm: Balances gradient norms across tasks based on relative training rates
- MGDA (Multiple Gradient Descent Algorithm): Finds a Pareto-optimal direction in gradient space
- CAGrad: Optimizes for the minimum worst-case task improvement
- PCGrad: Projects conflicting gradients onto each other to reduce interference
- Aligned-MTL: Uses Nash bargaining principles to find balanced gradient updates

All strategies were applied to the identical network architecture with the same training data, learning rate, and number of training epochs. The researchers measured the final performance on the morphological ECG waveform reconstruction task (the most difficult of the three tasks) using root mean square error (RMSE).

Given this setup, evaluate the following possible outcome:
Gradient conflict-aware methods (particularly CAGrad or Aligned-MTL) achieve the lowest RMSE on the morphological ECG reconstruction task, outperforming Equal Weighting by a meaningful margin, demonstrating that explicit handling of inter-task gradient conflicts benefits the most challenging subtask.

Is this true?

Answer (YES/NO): NO